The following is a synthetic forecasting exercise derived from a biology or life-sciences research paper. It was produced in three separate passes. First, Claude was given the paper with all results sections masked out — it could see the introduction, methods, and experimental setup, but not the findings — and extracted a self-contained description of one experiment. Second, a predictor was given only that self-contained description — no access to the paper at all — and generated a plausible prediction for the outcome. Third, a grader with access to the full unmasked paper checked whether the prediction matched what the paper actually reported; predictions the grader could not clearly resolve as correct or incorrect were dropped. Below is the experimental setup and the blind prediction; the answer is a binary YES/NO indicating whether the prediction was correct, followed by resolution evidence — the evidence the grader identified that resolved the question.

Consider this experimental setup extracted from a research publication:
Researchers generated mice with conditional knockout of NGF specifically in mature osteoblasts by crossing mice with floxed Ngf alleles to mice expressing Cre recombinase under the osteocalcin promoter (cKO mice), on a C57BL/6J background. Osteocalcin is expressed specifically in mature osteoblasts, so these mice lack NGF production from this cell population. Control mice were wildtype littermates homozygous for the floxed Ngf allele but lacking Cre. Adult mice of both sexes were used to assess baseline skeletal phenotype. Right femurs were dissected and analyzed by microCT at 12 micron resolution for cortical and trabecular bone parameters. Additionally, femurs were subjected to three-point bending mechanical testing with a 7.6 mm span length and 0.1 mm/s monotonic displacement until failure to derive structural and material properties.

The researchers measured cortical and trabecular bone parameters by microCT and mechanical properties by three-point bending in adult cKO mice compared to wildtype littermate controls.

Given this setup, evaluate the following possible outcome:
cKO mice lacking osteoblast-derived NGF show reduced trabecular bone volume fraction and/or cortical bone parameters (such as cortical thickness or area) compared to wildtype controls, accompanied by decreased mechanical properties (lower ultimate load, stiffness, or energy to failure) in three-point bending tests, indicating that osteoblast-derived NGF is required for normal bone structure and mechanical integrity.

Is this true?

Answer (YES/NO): NO